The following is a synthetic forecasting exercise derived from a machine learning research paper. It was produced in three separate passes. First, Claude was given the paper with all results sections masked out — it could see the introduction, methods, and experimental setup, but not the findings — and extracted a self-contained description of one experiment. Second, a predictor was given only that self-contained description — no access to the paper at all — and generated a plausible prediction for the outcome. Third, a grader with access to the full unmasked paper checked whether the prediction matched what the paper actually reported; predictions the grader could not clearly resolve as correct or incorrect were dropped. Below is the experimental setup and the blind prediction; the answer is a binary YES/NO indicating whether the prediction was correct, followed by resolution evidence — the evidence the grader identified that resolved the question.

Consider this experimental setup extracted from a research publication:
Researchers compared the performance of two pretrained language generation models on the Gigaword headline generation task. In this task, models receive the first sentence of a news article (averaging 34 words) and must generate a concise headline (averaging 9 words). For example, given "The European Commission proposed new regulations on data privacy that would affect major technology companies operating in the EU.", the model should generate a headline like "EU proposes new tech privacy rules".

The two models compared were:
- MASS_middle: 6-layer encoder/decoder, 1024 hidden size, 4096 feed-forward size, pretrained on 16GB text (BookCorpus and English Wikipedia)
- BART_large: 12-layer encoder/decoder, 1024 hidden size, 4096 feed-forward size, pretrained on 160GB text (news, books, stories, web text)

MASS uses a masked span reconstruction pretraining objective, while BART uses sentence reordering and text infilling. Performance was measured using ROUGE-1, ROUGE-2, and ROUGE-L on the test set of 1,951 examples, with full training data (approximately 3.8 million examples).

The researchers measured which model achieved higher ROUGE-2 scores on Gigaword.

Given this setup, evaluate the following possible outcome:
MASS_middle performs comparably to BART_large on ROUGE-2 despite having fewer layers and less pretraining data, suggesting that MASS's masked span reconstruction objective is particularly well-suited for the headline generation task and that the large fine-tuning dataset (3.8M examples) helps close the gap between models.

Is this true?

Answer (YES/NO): NO